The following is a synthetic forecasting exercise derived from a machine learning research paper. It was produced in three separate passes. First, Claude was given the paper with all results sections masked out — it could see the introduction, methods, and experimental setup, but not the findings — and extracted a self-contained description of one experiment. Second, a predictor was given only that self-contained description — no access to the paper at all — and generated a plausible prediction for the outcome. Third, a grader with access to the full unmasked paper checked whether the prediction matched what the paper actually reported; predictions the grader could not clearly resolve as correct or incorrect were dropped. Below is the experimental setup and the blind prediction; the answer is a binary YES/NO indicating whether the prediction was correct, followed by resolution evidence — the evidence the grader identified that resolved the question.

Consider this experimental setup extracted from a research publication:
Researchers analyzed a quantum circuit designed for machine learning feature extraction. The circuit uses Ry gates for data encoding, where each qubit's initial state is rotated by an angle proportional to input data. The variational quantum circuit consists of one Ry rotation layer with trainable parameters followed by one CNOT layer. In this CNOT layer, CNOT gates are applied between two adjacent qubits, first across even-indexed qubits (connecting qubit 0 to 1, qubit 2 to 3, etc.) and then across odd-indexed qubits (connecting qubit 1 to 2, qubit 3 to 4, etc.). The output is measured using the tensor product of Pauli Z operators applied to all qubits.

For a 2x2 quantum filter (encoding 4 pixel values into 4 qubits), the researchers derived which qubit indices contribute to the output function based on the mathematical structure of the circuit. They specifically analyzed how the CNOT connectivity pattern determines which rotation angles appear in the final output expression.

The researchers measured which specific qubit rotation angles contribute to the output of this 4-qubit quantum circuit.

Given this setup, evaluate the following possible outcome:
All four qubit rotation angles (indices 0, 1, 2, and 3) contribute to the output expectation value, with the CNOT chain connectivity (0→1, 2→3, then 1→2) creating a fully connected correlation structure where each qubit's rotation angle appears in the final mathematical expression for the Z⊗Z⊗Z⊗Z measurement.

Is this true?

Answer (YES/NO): NO